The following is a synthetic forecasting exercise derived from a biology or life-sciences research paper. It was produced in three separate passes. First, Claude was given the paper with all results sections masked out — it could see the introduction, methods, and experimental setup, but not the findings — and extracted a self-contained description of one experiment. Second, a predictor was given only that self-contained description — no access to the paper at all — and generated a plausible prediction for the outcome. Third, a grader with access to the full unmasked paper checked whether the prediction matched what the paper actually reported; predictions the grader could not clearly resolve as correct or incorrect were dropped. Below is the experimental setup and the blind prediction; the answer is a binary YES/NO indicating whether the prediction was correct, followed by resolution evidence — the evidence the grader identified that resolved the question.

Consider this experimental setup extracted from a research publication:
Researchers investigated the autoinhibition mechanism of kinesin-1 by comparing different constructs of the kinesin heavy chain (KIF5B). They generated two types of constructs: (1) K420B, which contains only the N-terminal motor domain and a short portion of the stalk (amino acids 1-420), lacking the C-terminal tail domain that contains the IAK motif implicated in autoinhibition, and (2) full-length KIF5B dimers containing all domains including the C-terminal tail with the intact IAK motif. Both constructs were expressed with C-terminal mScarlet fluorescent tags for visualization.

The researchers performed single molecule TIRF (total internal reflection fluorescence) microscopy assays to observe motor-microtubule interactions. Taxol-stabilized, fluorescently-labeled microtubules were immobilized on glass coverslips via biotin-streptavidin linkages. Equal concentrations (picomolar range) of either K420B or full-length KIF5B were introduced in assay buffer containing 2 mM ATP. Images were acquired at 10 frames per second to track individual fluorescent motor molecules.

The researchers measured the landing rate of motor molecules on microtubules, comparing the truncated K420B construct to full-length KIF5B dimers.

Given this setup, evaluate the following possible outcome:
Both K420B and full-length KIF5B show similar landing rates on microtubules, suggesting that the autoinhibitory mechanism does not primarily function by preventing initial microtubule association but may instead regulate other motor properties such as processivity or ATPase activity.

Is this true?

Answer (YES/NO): NO